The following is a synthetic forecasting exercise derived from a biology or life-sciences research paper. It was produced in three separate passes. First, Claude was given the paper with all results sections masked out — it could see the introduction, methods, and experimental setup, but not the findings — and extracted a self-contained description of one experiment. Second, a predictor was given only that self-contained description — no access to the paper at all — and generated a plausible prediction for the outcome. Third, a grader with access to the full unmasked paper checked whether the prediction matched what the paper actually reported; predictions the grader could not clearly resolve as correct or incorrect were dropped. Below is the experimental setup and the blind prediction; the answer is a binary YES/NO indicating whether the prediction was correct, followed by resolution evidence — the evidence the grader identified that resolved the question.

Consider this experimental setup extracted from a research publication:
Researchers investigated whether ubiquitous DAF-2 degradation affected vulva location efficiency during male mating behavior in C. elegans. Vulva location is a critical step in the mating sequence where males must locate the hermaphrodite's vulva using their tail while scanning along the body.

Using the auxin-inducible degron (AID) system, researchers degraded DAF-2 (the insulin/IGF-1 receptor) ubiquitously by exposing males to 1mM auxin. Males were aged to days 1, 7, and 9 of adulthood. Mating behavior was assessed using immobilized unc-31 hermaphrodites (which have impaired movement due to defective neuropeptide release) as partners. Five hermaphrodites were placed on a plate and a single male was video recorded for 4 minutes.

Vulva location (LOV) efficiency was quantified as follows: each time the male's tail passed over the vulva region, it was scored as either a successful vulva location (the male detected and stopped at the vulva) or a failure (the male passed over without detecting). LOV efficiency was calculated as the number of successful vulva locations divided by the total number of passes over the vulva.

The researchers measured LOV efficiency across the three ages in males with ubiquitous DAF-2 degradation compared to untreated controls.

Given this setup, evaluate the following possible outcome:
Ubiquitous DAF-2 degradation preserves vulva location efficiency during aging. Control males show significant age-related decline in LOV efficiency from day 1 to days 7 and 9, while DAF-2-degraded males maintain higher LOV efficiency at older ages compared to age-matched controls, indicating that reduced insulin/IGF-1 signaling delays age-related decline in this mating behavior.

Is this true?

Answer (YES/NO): NO